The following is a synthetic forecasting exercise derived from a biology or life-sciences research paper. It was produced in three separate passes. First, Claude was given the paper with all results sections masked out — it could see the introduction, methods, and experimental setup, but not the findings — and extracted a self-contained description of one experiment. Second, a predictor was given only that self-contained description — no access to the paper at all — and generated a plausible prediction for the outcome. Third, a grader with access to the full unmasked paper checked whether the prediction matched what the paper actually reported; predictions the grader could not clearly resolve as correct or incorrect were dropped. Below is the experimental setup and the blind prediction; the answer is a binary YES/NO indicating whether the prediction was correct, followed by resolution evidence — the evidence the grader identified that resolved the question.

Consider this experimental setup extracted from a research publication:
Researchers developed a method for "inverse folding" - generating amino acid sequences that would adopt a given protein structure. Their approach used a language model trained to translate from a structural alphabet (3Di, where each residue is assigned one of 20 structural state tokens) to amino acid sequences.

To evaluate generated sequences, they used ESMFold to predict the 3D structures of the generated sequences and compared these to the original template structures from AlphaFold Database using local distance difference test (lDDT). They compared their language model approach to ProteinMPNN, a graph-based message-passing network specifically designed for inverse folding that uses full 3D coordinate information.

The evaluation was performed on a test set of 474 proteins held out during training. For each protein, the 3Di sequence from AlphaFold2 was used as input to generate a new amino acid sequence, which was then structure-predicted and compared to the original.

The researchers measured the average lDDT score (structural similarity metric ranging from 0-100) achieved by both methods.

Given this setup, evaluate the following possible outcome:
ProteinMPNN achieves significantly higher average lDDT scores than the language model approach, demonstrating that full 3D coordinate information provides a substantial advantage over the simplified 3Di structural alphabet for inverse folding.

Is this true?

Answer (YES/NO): NO